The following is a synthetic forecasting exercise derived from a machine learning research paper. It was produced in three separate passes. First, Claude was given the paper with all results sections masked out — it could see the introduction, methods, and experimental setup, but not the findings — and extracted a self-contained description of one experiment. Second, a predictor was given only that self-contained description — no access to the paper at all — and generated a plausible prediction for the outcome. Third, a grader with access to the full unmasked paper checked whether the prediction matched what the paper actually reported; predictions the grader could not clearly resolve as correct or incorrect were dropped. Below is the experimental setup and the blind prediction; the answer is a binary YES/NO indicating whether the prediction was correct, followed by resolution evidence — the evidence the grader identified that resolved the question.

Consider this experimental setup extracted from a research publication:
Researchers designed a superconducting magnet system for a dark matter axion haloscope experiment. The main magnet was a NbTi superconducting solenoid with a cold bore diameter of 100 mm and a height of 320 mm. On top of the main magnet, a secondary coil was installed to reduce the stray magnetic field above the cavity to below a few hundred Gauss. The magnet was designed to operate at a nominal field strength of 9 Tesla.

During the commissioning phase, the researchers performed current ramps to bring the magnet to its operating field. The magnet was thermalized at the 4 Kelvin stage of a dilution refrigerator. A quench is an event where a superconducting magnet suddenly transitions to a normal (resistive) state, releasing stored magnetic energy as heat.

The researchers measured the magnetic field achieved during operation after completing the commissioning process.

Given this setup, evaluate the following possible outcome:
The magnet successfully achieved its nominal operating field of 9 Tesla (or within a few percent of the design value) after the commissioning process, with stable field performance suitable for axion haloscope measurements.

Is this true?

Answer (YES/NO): NO